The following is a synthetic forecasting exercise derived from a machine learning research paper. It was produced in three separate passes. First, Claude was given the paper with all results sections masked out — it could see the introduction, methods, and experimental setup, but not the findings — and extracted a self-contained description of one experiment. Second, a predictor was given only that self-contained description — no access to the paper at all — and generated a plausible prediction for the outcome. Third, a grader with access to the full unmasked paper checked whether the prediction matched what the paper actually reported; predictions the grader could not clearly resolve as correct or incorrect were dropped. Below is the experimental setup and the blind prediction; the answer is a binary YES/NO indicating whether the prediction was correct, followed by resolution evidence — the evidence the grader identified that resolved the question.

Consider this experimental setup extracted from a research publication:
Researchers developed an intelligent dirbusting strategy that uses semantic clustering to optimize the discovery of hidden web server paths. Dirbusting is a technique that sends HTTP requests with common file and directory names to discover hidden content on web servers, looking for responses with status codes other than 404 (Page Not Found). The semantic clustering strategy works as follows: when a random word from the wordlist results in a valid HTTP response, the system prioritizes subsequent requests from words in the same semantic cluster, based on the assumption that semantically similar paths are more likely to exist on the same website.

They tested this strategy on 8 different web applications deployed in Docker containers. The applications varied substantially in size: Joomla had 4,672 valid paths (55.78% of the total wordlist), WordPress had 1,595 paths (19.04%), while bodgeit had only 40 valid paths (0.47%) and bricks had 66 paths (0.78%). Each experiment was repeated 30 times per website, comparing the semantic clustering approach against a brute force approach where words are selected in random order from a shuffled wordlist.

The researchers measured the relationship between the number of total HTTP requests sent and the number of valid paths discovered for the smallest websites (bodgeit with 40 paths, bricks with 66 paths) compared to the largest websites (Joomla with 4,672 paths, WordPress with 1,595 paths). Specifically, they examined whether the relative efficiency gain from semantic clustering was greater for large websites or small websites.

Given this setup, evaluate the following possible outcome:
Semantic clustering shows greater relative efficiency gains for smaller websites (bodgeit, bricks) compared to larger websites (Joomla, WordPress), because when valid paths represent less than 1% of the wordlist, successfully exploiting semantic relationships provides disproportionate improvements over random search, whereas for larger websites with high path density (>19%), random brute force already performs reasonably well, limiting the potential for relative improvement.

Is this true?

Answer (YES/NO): NO